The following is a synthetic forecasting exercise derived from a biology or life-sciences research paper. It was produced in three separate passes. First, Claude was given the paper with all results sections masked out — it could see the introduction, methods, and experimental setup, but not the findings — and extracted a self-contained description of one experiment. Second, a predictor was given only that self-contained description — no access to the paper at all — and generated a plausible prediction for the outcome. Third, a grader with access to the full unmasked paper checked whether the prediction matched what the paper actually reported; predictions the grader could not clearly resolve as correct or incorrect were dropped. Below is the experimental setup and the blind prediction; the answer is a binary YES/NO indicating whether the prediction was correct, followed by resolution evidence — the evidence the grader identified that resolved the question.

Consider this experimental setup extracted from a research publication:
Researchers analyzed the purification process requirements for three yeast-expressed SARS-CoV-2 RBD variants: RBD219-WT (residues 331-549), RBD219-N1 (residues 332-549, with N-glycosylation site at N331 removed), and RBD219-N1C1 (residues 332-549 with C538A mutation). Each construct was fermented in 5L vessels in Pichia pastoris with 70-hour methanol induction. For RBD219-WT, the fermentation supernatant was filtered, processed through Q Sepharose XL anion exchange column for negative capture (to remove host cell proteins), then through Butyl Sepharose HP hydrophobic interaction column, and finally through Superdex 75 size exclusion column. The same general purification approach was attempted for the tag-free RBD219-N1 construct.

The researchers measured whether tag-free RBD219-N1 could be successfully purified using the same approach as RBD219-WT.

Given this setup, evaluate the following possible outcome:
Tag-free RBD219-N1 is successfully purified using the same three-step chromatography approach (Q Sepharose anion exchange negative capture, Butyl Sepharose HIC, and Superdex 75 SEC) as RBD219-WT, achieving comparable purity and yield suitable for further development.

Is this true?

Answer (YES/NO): NO